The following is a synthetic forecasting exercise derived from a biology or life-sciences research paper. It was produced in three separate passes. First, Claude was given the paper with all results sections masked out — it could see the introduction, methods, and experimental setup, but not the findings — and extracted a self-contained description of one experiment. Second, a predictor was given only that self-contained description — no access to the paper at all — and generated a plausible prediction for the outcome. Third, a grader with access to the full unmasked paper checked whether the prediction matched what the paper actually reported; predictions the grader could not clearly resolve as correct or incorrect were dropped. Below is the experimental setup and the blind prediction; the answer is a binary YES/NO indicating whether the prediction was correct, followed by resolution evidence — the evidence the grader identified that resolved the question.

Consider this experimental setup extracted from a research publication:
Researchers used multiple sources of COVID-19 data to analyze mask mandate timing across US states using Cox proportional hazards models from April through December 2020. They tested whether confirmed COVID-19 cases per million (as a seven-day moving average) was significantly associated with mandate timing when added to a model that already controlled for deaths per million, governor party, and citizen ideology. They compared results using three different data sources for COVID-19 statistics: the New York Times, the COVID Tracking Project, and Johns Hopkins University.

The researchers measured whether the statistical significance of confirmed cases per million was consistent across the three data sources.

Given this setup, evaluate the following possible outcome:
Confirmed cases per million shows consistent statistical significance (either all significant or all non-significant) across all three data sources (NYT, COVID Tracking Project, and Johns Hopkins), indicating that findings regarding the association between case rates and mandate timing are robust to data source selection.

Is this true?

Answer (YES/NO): NO